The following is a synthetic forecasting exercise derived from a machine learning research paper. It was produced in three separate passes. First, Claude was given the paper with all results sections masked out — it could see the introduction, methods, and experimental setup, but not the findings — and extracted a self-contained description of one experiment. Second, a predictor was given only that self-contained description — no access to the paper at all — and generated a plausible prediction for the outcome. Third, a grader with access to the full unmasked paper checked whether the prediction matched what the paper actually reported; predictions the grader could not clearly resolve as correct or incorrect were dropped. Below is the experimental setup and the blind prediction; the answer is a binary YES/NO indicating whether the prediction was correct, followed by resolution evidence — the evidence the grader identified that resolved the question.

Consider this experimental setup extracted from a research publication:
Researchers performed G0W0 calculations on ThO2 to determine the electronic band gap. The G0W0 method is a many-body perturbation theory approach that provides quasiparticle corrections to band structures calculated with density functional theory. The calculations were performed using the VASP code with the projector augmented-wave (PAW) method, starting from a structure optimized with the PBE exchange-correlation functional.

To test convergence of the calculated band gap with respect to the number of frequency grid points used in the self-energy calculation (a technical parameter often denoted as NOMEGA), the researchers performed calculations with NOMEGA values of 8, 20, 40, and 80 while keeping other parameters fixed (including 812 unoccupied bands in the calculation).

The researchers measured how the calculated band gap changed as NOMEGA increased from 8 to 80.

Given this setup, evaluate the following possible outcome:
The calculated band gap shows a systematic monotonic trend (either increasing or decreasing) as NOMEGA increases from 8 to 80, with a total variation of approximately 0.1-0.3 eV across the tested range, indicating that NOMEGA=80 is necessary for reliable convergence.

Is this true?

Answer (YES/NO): NO